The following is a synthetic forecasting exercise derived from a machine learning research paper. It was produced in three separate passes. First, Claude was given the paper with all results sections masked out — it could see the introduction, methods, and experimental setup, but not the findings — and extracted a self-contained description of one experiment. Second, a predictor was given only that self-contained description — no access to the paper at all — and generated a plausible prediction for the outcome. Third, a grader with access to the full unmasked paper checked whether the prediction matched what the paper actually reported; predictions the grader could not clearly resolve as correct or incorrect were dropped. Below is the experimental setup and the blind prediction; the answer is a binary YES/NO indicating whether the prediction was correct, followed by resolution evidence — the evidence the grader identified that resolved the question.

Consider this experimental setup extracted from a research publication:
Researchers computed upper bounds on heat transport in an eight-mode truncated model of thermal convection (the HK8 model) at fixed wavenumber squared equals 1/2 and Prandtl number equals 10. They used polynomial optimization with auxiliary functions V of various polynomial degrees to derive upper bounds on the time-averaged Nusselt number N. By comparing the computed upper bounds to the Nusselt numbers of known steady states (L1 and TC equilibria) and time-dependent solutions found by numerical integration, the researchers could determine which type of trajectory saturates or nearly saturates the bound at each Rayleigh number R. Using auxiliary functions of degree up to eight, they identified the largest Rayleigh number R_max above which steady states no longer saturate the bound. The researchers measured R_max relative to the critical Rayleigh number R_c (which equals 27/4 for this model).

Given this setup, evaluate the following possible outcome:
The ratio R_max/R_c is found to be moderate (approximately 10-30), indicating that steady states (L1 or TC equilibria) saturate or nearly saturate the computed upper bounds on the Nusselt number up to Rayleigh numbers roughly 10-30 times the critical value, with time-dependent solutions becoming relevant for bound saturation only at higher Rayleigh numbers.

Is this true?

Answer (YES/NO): NO